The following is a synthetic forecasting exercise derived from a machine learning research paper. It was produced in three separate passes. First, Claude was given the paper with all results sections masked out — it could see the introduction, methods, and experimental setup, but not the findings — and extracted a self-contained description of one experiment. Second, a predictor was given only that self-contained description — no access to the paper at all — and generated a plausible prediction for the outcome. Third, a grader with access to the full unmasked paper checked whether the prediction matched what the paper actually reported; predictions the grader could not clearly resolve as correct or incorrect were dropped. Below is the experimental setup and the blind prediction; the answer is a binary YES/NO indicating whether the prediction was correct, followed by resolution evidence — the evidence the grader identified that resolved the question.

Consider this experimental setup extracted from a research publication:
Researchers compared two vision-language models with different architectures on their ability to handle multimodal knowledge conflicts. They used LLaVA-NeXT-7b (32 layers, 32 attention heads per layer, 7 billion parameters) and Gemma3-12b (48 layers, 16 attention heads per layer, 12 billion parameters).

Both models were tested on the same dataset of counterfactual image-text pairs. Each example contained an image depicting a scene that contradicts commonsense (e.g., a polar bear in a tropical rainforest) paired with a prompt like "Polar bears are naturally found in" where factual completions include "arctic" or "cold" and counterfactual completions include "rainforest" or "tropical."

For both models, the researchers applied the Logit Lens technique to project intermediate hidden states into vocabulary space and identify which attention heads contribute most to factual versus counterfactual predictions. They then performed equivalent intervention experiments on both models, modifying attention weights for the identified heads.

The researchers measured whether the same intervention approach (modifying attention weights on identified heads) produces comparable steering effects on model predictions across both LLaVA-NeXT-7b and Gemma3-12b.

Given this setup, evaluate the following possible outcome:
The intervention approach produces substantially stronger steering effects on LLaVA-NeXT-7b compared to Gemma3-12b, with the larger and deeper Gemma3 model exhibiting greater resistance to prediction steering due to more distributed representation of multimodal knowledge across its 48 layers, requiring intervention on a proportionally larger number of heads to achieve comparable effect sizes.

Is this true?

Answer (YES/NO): NO